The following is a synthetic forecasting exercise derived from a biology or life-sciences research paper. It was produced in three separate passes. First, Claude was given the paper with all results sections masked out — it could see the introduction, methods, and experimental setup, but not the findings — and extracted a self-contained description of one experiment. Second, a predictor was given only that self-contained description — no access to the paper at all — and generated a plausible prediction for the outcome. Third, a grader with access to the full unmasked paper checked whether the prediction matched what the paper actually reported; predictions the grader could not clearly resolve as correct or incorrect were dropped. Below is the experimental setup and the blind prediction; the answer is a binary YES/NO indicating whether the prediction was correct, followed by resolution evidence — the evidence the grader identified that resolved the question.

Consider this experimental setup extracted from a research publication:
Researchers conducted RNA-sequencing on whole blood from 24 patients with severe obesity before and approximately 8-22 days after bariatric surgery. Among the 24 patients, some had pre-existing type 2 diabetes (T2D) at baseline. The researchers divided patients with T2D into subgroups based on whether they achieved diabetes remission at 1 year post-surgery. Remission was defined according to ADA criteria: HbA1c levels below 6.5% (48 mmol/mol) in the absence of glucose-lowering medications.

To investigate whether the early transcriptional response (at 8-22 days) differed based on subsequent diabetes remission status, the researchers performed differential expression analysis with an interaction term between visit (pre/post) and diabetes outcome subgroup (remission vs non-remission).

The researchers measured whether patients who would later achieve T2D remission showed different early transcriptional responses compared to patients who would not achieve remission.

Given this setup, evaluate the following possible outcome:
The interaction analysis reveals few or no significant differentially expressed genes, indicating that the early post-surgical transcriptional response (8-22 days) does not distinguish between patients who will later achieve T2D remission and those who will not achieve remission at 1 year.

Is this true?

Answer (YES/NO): YES